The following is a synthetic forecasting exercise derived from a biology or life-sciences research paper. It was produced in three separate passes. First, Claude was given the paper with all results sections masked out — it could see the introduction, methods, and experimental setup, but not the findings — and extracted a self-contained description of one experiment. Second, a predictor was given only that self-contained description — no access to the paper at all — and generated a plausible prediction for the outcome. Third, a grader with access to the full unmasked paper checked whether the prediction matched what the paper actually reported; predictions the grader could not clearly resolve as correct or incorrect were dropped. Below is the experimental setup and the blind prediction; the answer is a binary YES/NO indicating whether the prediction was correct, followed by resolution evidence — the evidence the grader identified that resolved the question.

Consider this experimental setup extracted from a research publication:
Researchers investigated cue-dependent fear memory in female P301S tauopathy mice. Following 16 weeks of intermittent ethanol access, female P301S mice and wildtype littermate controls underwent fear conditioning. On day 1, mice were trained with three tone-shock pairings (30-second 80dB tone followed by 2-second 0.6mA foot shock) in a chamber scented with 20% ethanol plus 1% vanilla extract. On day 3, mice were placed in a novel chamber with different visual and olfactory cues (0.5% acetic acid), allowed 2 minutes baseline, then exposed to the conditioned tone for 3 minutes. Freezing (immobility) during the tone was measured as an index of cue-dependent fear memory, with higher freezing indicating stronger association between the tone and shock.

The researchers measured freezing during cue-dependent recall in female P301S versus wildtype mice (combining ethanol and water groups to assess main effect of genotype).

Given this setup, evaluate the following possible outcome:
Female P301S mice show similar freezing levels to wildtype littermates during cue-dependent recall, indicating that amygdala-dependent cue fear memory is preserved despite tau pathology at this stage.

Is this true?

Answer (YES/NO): YES